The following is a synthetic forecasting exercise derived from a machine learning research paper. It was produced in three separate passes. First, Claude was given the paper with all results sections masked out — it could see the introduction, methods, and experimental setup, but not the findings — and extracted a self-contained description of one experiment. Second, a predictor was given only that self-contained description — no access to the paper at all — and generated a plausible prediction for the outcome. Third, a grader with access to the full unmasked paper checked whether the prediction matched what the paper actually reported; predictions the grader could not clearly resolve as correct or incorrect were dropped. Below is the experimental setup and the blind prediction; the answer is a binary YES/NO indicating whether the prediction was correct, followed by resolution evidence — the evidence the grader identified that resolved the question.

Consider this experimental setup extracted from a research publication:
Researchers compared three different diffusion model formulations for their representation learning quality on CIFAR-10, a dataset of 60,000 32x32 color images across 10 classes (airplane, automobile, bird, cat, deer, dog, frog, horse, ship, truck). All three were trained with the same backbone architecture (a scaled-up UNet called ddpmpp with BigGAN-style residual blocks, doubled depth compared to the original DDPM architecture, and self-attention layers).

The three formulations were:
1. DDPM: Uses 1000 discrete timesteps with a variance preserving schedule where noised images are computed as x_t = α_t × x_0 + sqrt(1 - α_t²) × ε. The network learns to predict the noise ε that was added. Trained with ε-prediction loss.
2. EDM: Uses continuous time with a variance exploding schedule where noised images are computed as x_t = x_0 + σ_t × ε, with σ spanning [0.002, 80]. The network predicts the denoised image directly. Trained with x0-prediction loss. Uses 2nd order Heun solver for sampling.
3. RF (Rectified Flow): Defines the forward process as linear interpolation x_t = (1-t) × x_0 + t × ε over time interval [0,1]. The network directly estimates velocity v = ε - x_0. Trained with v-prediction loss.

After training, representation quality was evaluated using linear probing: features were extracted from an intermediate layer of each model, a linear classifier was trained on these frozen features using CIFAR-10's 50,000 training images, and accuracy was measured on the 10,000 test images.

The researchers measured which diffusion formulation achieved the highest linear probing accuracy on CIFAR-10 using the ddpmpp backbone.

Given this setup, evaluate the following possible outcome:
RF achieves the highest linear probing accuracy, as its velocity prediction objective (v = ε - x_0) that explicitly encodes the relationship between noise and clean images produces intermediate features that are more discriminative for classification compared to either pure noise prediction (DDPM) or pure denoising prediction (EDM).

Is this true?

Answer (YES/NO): NO